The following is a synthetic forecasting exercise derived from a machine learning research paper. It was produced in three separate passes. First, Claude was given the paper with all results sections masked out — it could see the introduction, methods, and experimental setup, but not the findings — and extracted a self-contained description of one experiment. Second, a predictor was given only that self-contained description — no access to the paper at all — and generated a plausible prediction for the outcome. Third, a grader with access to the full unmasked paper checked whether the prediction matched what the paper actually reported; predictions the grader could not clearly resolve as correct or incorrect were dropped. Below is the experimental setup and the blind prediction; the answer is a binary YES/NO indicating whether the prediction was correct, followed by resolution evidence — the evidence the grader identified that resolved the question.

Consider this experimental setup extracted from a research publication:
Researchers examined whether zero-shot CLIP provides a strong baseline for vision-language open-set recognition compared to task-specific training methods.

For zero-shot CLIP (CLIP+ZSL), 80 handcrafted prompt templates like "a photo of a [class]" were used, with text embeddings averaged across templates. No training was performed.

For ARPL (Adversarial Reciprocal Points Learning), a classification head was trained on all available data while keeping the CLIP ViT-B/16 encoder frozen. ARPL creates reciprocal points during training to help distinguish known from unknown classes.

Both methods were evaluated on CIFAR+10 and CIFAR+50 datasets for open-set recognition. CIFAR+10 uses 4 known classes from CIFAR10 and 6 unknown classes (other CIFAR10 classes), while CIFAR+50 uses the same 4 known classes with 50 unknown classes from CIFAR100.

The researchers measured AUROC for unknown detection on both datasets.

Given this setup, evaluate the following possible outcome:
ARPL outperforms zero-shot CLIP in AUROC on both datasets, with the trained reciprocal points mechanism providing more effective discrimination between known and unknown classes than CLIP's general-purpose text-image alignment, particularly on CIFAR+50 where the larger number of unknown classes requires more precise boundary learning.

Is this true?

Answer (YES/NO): NO